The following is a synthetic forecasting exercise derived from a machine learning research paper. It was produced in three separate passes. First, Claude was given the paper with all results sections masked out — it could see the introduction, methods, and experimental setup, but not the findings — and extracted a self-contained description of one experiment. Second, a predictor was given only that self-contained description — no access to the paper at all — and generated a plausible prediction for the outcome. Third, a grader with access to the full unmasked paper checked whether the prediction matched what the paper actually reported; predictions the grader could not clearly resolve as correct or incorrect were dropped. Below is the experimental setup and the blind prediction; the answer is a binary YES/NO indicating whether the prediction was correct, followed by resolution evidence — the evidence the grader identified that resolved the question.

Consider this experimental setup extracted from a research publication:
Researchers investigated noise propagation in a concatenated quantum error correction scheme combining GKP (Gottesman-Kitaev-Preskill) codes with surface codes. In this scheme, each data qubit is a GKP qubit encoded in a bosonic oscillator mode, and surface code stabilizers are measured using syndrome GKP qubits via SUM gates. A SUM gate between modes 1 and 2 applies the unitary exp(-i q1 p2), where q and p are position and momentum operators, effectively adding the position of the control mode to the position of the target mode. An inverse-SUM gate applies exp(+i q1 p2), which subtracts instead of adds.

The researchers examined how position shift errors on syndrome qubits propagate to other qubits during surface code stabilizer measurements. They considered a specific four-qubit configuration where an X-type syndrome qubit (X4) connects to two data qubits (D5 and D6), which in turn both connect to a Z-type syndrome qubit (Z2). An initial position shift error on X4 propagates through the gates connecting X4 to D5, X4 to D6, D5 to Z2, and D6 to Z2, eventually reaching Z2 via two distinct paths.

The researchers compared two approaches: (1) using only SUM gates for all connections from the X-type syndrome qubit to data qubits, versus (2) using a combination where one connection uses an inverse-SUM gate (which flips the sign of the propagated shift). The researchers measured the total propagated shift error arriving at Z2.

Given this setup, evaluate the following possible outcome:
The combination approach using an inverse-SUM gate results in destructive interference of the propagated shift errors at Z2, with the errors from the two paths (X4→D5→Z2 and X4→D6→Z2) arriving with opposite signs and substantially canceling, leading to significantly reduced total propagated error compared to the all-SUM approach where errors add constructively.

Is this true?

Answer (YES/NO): YES